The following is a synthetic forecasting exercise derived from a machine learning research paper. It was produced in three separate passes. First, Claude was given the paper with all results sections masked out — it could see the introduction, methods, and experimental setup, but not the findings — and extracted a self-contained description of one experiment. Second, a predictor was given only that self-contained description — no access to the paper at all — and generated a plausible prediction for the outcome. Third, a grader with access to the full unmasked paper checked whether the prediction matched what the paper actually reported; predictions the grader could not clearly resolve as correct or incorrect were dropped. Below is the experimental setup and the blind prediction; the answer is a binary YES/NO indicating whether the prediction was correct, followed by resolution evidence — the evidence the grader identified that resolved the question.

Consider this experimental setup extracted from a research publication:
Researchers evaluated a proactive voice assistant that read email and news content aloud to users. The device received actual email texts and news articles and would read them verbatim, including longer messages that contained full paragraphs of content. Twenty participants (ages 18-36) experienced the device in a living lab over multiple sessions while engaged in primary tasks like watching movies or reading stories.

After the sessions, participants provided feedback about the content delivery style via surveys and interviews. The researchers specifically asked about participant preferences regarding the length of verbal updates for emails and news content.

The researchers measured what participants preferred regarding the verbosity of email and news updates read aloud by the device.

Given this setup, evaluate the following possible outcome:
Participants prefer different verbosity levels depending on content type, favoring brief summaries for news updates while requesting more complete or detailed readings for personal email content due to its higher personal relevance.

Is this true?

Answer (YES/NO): NO